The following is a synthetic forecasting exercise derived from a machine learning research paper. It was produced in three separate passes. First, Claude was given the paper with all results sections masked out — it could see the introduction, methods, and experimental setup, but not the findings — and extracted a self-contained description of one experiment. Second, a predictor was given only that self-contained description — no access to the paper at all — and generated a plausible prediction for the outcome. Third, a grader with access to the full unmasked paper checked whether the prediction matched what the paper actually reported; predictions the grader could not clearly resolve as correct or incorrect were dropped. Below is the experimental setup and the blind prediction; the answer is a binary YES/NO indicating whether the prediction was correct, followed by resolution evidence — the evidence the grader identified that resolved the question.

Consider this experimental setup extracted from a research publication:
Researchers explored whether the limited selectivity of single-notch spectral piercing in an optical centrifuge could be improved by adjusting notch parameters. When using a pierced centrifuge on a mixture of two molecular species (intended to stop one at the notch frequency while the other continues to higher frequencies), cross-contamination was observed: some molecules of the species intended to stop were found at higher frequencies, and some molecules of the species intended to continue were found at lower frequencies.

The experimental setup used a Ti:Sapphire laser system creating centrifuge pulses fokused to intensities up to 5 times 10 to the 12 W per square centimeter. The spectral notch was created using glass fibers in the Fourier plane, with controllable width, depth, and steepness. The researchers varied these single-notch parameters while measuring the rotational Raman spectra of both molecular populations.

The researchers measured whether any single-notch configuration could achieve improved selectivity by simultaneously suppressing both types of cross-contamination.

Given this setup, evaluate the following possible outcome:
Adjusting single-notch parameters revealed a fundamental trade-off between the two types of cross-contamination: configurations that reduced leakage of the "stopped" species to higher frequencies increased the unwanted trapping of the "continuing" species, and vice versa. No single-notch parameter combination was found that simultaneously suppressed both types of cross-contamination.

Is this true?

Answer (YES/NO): YES